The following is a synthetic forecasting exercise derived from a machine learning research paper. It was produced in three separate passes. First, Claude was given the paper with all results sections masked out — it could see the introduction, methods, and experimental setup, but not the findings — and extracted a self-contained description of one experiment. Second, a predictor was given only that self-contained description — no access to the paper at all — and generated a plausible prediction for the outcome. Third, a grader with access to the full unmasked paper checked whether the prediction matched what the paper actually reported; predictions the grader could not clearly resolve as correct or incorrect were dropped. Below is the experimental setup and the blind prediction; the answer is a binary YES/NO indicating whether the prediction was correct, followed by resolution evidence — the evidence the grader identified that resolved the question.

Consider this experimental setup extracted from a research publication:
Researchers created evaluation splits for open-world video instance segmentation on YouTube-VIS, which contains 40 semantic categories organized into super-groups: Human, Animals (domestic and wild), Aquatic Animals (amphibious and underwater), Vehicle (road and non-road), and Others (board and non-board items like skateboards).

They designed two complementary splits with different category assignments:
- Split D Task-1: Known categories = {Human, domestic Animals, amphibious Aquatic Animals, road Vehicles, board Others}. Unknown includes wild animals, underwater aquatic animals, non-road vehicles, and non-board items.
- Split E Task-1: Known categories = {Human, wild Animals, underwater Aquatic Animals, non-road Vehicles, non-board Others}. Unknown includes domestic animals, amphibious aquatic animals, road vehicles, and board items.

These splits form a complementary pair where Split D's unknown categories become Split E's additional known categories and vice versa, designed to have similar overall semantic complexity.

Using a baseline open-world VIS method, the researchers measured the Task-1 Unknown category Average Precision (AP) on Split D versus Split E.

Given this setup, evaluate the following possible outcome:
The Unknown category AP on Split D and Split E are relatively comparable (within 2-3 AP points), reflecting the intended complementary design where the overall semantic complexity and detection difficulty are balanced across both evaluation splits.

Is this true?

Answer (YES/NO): YES